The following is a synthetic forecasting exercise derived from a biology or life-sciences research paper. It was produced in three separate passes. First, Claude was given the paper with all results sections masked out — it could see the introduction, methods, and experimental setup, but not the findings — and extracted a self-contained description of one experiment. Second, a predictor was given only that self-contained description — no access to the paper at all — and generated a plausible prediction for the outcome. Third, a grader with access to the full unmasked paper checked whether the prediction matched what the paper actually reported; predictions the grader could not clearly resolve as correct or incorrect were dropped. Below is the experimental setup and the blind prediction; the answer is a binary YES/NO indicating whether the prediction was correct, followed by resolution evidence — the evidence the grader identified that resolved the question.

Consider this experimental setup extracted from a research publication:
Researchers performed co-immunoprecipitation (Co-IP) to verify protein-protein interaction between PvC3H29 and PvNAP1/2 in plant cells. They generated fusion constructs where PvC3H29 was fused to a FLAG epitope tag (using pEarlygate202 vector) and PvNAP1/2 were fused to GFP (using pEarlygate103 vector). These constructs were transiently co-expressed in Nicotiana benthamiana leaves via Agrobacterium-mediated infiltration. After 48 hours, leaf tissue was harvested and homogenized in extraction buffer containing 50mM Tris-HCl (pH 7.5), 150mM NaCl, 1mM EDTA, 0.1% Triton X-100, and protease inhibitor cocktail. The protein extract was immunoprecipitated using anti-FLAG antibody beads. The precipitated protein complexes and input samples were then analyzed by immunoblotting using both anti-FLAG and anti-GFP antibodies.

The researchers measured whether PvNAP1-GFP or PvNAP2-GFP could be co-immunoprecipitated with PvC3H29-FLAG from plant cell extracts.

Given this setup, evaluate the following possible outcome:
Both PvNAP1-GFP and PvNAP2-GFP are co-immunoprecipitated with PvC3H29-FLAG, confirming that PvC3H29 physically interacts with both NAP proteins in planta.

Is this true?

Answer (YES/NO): YES